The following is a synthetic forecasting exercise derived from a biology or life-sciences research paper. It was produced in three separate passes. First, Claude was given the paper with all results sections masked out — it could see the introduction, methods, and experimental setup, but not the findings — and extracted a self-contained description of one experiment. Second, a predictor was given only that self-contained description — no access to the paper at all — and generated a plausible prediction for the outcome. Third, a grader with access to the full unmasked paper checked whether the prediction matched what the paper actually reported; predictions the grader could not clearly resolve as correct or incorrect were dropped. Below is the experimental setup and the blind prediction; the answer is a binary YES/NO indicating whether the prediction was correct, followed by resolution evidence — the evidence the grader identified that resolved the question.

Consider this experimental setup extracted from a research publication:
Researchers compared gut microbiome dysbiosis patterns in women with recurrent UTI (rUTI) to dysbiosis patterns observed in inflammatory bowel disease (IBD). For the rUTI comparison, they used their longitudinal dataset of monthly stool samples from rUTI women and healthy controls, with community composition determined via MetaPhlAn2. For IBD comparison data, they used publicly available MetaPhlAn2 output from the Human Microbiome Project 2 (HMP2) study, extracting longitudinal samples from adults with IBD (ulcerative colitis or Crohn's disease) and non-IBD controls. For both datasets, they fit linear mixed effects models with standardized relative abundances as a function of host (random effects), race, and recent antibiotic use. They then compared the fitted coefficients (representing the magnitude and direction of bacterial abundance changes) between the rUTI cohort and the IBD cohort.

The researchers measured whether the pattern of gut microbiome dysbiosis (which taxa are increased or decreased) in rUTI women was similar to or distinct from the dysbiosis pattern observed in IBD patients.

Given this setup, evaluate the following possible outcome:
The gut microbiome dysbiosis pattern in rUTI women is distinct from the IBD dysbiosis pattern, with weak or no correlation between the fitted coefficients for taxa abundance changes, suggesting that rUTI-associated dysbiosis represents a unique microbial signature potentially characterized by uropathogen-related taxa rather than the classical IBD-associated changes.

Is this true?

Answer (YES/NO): NO